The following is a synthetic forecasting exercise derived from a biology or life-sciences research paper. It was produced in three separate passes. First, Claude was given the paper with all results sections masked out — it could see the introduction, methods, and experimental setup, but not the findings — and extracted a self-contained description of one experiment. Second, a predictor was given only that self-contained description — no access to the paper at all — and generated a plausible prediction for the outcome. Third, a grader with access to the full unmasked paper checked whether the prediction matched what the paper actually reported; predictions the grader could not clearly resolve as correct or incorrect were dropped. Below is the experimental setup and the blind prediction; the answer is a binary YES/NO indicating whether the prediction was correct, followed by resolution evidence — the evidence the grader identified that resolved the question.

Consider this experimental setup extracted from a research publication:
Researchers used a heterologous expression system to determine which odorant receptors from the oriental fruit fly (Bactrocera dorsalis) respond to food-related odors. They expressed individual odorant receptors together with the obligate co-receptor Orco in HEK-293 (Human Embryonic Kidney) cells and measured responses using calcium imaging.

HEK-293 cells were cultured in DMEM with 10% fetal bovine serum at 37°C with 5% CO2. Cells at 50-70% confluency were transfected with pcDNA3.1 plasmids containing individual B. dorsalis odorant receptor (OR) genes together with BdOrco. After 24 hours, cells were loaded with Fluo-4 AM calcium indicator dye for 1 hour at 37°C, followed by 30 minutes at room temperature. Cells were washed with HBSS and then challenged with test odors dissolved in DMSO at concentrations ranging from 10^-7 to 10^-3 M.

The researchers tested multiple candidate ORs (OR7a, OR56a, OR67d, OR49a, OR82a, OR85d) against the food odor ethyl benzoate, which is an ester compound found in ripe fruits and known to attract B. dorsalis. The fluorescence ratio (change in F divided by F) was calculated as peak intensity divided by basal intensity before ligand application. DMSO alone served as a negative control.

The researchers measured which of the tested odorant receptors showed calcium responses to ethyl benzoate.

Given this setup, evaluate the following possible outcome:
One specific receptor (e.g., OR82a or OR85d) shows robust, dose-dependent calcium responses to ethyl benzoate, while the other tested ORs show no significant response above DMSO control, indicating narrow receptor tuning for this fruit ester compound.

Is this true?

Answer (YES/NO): YES